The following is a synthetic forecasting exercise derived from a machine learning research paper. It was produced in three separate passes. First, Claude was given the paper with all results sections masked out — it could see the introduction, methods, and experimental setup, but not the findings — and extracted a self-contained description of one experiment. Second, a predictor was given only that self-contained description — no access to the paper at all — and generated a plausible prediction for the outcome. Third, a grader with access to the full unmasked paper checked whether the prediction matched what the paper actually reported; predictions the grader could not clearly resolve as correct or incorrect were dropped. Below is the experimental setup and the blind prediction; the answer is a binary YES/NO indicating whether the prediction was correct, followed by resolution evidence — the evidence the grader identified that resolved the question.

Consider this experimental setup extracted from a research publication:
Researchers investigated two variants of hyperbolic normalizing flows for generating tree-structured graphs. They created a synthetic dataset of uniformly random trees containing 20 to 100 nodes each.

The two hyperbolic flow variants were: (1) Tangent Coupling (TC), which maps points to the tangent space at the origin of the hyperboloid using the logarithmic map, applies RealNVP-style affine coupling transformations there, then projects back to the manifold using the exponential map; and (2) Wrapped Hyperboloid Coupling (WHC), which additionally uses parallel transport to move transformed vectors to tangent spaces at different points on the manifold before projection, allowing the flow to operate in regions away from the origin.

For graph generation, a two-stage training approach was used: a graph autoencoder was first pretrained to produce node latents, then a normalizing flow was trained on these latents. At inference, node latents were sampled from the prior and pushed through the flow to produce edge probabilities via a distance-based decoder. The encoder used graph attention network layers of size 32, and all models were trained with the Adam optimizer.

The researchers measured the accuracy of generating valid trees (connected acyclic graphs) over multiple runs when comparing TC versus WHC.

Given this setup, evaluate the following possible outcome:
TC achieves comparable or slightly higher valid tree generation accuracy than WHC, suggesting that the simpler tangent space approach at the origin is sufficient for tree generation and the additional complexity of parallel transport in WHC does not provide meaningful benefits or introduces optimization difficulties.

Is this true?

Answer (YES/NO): NO